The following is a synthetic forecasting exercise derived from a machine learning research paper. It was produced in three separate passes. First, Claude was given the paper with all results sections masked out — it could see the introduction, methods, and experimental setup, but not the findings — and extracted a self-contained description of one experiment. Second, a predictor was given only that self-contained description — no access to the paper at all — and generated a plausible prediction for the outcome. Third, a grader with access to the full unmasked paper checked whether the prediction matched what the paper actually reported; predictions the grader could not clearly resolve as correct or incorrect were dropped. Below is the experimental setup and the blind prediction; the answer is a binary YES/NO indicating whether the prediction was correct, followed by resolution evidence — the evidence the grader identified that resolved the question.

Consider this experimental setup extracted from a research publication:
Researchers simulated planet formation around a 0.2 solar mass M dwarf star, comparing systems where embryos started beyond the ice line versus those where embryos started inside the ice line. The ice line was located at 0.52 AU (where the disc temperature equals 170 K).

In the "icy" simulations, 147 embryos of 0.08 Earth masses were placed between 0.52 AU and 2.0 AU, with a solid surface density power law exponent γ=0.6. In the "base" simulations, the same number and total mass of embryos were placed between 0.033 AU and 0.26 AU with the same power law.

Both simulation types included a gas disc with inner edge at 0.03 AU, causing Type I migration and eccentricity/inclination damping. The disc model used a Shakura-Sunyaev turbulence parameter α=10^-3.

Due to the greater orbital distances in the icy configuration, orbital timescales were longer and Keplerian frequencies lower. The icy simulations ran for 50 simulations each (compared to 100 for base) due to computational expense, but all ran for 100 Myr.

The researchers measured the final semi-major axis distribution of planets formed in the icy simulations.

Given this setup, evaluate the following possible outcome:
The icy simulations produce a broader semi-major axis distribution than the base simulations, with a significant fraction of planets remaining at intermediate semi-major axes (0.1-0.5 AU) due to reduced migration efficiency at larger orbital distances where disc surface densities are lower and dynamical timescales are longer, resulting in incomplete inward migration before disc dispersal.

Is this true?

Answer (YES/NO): NO